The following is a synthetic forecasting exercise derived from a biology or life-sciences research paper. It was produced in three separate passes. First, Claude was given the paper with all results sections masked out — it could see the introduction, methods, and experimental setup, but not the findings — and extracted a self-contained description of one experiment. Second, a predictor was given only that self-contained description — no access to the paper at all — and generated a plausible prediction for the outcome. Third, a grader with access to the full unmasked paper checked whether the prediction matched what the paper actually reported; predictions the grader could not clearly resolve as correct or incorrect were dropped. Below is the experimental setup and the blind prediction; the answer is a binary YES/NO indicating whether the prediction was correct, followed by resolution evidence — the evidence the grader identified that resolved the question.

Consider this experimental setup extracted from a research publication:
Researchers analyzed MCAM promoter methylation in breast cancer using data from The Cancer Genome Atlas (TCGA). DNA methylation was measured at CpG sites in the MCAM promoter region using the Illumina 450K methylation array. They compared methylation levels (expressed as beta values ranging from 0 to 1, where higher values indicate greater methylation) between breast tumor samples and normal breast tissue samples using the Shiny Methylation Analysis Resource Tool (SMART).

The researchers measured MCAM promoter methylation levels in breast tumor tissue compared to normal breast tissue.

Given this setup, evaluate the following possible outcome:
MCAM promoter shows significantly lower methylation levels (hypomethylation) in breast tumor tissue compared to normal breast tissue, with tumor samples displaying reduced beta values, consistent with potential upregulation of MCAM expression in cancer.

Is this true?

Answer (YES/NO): NO